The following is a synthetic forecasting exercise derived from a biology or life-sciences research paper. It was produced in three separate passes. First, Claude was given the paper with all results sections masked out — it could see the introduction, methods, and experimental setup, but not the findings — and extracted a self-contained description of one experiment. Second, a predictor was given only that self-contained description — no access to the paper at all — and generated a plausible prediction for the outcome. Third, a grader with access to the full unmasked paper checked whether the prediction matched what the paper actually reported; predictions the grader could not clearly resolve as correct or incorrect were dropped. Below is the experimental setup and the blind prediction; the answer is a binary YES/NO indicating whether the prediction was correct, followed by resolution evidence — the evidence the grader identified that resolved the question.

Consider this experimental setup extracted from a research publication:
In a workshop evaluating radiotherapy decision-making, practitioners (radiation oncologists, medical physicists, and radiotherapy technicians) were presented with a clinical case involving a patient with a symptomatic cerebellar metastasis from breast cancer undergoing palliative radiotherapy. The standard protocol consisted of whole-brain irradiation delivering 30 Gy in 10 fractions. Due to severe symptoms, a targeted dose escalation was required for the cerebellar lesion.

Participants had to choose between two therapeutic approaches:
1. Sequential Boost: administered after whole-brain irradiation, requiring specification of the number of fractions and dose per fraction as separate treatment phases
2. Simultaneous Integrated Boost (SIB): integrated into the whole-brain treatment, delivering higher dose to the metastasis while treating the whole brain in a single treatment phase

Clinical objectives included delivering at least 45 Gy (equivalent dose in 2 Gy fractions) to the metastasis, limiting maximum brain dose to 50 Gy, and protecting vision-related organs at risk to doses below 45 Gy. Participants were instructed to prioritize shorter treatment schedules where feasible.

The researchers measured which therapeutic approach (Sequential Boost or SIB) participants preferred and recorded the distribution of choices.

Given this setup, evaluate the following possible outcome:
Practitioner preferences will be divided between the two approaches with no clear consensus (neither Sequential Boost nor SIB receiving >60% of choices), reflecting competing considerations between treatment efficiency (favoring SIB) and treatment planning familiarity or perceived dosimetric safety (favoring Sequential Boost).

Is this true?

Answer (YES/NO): NO